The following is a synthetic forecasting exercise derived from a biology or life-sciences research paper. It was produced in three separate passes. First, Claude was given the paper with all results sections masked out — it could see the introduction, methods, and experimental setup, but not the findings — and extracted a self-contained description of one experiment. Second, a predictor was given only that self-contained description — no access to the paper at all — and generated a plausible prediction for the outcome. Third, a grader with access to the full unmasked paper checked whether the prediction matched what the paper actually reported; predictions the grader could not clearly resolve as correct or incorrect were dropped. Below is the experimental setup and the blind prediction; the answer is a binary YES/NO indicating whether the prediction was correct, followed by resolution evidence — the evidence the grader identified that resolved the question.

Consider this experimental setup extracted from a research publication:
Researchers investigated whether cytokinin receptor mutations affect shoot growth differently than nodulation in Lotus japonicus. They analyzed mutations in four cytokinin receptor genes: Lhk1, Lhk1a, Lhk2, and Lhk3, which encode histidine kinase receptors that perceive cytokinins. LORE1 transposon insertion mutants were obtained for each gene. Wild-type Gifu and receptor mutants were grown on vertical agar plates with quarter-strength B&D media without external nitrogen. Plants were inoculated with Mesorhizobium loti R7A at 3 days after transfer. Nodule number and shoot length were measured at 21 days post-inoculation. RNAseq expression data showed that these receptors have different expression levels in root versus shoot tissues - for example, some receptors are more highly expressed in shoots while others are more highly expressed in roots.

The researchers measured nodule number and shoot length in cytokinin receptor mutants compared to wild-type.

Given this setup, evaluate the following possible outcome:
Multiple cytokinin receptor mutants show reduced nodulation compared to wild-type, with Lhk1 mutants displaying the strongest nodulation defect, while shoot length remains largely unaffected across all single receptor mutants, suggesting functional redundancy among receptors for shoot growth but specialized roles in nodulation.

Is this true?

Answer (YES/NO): NO